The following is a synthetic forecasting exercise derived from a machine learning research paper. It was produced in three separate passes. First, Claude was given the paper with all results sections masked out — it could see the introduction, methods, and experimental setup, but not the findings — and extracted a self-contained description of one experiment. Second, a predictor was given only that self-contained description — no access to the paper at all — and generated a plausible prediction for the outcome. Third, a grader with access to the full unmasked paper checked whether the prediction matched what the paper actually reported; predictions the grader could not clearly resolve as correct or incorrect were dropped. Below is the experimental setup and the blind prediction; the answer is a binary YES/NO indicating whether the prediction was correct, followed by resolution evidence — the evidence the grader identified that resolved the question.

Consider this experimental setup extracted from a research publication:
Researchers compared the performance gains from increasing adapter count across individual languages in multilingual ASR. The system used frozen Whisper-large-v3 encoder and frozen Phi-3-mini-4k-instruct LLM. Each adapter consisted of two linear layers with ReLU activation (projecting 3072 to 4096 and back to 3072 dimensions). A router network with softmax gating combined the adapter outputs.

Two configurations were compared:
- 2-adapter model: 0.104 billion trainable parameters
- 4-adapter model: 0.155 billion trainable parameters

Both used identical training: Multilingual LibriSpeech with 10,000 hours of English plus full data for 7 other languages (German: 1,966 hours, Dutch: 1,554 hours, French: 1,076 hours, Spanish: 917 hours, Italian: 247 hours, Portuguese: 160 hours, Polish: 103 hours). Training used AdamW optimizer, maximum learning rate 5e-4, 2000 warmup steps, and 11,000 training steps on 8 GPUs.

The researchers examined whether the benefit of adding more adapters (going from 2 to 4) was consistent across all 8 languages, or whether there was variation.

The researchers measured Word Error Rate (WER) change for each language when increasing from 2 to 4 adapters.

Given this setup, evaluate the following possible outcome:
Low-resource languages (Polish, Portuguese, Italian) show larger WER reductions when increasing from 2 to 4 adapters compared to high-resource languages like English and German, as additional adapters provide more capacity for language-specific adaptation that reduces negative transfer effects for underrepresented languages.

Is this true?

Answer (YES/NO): NO